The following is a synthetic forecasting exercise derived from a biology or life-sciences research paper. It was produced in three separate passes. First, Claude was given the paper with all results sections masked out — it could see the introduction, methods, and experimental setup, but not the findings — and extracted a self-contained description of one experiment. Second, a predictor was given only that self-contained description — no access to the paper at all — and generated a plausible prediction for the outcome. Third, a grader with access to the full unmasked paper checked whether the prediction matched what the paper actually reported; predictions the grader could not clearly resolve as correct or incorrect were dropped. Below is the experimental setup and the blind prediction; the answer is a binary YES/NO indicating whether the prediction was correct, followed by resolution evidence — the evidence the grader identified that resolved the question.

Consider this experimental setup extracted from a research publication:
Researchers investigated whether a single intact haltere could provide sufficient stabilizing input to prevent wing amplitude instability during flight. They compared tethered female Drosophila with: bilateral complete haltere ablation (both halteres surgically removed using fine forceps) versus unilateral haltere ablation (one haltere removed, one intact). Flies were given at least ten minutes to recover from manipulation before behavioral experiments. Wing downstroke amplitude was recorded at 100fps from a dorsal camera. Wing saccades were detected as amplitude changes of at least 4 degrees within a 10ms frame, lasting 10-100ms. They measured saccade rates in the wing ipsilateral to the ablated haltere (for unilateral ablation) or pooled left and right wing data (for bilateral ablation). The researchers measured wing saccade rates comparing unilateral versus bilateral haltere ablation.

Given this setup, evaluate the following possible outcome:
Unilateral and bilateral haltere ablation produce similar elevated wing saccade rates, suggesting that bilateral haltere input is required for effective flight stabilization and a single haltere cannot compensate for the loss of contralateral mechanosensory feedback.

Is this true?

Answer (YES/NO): NO